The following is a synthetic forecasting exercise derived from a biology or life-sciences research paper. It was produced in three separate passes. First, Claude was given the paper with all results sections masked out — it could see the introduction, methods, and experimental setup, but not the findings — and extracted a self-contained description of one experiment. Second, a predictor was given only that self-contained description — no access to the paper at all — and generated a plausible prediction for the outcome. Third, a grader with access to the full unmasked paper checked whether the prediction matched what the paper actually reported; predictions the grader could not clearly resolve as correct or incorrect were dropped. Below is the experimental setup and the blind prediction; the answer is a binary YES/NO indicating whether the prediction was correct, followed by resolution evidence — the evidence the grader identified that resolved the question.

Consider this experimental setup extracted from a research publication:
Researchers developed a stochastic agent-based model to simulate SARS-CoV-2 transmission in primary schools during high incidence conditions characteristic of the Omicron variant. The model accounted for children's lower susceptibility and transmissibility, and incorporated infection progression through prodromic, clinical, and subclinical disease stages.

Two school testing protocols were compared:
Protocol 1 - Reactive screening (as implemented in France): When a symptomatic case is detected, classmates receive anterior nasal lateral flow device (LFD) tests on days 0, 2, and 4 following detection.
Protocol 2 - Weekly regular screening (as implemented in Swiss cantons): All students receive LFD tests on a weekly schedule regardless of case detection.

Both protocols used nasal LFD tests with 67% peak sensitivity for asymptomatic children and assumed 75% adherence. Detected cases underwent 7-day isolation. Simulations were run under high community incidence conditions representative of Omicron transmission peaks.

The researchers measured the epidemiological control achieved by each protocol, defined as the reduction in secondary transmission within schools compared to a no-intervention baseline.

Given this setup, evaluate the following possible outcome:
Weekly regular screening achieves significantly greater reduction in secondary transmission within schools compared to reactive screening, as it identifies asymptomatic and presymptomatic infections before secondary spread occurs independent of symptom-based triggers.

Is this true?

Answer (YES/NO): YES